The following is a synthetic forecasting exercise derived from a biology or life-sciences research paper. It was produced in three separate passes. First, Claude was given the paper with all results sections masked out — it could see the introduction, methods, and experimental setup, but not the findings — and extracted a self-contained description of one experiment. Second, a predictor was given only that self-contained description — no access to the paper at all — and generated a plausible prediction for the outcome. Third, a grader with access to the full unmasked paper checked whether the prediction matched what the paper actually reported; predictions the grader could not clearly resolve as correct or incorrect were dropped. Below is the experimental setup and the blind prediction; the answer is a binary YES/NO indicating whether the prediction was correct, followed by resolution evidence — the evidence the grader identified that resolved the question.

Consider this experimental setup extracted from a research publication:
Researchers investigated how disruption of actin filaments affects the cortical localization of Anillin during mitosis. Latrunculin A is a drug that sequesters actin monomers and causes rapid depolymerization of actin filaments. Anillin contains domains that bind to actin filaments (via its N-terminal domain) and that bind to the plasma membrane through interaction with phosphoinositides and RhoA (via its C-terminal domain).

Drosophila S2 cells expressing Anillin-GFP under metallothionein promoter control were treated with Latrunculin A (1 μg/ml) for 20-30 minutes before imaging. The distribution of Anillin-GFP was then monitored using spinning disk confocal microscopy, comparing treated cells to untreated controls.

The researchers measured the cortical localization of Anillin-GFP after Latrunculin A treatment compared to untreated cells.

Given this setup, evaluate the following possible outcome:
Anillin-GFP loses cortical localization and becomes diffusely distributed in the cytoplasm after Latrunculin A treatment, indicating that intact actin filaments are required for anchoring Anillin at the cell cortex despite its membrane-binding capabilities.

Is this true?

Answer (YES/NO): NO